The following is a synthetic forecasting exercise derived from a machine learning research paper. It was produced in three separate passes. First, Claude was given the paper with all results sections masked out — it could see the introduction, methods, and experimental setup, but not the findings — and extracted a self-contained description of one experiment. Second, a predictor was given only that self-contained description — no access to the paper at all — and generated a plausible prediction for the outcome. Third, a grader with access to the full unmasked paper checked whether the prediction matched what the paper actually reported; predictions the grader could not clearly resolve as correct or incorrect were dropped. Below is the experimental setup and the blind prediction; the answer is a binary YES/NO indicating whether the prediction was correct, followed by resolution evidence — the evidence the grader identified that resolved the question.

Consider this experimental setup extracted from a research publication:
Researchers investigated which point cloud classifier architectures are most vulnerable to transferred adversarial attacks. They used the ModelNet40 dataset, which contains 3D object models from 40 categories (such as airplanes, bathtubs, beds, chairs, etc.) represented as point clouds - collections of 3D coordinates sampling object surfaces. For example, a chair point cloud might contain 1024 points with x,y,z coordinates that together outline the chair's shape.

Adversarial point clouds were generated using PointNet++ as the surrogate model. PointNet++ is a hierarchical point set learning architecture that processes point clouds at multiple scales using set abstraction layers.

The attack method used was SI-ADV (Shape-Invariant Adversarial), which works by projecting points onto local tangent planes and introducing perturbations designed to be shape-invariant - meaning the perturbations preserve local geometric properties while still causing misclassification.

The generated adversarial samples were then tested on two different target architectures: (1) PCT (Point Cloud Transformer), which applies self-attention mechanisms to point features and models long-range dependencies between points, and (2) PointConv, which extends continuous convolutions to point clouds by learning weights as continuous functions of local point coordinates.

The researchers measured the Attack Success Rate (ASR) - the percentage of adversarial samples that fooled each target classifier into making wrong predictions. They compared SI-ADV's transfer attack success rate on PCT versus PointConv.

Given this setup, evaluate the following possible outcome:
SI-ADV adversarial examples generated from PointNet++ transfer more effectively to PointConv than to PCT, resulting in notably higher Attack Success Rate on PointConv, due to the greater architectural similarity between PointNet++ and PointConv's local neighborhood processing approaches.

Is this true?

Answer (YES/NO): NO